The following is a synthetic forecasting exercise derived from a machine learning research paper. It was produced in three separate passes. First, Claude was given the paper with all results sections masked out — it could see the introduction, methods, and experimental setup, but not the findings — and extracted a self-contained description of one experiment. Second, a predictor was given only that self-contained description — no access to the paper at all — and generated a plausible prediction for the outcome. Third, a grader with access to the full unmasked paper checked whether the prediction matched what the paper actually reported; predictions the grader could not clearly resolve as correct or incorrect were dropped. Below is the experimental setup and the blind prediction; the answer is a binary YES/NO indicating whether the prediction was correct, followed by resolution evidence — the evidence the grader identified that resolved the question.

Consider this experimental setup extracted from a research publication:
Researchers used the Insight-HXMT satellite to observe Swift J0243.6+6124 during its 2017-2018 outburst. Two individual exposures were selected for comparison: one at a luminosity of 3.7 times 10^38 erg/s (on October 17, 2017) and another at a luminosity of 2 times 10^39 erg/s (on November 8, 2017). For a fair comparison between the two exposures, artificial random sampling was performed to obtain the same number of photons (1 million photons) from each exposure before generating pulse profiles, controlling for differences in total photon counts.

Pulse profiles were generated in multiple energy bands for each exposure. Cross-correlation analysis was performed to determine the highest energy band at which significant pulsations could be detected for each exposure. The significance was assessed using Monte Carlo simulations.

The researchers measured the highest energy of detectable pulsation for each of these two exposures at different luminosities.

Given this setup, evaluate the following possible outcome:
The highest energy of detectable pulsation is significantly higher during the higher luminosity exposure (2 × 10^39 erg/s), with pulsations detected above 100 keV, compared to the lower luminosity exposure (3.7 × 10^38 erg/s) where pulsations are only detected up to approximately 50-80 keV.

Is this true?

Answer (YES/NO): NO